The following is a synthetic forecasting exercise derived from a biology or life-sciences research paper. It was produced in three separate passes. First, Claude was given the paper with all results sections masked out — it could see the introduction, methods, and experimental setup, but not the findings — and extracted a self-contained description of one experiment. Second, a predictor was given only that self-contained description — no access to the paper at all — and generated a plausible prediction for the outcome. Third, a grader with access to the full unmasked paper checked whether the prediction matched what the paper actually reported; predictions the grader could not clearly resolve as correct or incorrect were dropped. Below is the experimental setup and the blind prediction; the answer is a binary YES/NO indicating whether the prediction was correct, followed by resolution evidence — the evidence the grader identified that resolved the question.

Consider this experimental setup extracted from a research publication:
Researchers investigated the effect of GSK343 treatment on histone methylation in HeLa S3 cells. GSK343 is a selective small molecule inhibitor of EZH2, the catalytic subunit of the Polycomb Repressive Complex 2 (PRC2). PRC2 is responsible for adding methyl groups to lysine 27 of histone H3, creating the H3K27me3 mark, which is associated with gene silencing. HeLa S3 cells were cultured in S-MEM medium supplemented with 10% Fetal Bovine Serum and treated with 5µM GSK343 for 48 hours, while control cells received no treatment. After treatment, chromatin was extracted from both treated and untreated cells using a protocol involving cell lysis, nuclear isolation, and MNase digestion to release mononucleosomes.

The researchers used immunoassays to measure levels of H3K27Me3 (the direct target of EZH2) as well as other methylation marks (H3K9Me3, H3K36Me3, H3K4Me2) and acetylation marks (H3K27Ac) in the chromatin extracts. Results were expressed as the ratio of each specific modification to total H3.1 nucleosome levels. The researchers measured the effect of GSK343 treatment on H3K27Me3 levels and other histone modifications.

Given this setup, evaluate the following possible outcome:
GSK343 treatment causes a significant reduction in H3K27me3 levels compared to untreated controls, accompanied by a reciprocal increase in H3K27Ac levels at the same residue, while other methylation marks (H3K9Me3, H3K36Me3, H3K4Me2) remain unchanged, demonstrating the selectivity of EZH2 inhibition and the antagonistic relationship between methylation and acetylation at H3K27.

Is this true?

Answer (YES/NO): NO